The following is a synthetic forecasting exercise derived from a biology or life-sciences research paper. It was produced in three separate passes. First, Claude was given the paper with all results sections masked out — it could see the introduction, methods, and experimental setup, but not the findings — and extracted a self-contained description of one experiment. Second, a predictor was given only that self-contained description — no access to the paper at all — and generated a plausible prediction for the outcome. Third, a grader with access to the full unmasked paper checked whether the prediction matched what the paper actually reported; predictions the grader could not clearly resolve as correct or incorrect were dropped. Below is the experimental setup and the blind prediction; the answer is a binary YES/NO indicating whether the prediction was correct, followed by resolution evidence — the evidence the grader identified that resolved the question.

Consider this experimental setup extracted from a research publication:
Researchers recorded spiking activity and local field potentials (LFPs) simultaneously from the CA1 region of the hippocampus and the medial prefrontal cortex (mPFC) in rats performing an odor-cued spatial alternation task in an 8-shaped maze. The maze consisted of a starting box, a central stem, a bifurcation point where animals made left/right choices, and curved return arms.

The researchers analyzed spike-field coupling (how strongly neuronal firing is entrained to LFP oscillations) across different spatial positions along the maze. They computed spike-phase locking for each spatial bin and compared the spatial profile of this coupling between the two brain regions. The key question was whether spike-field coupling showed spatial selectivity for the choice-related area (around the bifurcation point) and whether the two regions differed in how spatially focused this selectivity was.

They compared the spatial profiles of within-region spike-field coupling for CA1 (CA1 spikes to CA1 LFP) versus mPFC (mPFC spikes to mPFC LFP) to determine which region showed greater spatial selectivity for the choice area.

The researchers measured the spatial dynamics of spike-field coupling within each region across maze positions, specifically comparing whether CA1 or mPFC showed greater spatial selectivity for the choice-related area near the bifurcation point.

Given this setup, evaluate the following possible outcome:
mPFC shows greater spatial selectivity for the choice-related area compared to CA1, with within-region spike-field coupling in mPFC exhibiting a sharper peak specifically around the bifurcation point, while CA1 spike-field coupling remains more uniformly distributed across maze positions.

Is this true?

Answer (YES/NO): YES